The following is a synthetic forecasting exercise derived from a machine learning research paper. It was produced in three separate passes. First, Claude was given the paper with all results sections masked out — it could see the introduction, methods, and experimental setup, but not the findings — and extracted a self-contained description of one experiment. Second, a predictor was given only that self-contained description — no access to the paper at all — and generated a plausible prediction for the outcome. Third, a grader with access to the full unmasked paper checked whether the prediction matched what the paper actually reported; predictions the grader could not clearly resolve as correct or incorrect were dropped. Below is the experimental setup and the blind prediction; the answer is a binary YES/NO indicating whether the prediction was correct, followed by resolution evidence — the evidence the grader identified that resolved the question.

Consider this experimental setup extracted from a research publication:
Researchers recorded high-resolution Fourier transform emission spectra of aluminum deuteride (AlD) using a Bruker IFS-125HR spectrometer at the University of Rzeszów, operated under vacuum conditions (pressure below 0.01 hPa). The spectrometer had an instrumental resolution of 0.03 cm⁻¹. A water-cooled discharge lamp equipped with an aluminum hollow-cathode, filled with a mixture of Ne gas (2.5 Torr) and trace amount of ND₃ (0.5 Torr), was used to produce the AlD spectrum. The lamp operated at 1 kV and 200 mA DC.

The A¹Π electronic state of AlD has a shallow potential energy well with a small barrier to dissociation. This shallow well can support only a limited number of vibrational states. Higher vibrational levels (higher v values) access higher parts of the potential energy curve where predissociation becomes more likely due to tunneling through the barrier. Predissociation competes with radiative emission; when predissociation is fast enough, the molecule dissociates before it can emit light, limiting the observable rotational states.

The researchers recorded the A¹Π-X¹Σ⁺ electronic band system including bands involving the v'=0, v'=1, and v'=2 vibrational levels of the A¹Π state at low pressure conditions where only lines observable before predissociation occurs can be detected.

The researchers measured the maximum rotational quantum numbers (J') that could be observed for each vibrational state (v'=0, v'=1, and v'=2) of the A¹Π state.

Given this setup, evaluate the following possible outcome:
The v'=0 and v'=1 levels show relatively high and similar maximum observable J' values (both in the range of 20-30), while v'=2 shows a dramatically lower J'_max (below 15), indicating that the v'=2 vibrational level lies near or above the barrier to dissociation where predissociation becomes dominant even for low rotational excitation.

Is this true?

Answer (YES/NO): NO